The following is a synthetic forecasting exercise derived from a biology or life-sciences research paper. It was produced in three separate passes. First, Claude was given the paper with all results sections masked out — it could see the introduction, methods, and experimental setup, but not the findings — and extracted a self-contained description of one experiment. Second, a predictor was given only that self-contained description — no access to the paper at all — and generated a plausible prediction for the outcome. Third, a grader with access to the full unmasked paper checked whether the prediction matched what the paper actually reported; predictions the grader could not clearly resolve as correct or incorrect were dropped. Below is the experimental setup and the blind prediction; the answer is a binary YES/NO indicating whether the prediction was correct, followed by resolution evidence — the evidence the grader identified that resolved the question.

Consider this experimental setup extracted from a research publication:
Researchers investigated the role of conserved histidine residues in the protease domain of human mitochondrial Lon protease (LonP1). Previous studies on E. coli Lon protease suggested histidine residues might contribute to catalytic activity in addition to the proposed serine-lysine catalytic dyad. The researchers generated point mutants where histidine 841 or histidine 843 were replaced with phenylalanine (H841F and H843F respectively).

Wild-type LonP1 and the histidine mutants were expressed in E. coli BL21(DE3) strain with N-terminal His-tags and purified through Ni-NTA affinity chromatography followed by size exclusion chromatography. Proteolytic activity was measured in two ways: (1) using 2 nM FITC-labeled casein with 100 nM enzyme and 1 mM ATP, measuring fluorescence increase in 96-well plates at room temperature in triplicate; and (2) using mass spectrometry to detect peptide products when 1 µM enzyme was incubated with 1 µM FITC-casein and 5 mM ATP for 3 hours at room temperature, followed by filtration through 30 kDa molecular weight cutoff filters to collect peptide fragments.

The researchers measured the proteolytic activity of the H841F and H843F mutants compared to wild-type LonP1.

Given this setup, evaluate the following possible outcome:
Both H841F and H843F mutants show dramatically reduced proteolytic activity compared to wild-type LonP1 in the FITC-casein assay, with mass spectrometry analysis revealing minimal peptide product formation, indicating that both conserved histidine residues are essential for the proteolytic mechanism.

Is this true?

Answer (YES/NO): YES